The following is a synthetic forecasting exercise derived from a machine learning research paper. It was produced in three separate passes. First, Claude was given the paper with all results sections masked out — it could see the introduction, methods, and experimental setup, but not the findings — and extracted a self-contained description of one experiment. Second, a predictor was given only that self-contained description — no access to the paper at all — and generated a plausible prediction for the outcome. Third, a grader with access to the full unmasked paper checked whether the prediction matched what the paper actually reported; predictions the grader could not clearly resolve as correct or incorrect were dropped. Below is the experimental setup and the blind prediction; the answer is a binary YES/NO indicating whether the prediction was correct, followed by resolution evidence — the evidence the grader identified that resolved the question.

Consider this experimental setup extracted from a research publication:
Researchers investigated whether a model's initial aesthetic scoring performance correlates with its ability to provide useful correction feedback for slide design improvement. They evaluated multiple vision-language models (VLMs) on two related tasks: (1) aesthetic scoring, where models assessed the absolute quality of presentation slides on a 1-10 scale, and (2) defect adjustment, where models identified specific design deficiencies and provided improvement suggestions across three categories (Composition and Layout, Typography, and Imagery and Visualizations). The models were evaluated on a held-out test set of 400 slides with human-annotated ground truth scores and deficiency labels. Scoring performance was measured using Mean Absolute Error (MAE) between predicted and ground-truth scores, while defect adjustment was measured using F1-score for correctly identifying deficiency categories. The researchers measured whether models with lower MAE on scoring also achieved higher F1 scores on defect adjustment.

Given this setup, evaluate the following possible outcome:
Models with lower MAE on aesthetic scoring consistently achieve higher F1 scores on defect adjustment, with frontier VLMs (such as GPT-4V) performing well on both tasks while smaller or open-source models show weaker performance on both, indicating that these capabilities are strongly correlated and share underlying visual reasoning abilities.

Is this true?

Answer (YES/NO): NO